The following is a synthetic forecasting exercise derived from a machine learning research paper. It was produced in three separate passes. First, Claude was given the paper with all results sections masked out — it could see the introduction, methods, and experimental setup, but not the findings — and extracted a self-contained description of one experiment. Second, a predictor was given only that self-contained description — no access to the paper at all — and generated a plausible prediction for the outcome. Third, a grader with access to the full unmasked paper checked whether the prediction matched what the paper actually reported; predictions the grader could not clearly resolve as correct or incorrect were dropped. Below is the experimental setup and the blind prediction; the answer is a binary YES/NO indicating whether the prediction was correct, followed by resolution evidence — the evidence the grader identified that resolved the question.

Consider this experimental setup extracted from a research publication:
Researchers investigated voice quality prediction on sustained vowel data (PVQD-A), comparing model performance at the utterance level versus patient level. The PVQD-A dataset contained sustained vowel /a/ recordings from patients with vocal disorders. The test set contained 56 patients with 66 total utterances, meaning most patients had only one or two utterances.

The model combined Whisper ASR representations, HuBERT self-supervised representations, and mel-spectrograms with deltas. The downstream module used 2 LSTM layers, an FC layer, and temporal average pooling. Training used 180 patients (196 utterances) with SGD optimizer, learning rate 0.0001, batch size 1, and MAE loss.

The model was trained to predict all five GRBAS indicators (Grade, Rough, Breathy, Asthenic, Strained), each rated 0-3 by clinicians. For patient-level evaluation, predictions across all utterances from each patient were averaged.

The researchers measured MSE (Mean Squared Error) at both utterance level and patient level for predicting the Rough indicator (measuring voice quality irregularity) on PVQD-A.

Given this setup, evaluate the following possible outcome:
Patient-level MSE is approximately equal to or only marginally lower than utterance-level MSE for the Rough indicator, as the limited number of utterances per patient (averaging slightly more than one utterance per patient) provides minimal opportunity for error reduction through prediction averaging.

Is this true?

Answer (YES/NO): NO